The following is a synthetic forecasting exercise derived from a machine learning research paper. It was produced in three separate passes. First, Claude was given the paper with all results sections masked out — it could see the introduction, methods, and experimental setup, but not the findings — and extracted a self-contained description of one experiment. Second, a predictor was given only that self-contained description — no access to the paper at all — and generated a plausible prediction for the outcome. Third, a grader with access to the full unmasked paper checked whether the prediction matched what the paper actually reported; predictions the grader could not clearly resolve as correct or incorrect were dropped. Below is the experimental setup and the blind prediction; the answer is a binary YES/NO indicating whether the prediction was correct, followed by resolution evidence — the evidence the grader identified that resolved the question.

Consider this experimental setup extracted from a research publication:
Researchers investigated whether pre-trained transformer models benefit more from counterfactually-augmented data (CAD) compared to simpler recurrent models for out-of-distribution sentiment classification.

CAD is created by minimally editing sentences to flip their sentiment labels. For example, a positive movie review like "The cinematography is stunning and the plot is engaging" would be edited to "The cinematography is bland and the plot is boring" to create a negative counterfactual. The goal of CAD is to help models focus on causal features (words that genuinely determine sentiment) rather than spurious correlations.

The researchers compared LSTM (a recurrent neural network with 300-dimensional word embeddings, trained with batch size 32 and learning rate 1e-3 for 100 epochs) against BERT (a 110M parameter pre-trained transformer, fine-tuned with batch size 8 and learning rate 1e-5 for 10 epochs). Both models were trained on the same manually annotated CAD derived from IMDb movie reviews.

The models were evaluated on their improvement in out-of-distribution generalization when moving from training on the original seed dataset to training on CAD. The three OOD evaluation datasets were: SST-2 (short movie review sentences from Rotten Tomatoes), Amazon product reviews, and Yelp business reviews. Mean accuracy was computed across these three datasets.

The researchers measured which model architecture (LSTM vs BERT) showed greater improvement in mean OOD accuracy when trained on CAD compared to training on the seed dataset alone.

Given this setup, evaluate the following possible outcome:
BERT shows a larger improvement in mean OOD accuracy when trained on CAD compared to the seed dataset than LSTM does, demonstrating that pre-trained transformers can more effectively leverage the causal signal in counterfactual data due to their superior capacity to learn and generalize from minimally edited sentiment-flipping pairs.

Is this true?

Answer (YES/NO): NO